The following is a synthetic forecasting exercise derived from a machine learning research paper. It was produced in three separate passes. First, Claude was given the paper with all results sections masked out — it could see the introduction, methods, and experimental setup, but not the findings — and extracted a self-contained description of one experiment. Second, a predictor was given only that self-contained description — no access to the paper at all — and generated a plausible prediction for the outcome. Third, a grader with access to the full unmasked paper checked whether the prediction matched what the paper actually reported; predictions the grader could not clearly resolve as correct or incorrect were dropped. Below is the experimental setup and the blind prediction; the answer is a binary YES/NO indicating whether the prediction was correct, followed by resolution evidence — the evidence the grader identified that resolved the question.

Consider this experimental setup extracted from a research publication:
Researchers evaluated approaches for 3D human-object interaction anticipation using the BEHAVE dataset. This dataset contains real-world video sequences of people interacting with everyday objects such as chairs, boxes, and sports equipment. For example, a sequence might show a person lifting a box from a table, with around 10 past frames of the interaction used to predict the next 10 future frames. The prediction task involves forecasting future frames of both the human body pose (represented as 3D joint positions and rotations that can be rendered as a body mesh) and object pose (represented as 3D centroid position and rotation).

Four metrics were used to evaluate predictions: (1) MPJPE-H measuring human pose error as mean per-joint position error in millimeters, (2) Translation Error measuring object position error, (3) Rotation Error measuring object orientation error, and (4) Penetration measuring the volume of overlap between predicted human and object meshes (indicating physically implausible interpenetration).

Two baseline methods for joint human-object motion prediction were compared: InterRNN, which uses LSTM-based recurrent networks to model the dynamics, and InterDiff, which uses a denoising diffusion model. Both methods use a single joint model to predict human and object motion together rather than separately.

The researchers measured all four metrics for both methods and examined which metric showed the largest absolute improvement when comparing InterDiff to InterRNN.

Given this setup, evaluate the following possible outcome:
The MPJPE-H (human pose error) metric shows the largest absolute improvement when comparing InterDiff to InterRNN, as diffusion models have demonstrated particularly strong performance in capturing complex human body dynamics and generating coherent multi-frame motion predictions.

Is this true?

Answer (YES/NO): NO